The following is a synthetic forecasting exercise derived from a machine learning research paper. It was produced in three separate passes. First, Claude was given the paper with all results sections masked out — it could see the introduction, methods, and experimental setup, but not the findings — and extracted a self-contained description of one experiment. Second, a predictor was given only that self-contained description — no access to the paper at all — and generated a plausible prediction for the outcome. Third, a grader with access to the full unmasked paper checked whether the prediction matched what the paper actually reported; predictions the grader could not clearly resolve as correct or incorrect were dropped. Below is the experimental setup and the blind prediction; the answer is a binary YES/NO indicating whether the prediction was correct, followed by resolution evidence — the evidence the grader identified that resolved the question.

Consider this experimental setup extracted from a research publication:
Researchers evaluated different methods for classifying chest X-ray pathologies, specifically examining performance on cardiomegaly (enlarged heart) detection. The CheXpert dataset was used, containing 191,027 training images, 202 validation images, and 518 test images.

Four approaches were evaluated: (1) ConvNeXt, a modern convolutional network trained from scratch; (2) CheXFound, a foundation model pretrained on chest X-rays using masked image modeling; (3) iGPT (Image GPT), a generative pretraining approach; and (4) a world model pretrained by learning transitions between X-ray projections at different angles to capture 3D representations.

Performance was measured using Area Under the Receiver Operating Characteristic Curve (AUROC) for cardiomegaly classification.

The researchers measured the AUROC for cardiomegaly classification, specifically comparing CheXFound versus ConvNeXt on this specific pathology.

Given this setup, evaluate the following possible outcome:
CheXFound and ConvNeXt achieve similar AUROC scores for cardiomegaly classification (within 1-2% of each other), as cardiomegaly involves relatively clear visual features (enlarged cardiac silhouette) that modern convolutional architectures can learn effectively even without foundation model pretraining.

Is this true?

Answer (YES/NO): NO